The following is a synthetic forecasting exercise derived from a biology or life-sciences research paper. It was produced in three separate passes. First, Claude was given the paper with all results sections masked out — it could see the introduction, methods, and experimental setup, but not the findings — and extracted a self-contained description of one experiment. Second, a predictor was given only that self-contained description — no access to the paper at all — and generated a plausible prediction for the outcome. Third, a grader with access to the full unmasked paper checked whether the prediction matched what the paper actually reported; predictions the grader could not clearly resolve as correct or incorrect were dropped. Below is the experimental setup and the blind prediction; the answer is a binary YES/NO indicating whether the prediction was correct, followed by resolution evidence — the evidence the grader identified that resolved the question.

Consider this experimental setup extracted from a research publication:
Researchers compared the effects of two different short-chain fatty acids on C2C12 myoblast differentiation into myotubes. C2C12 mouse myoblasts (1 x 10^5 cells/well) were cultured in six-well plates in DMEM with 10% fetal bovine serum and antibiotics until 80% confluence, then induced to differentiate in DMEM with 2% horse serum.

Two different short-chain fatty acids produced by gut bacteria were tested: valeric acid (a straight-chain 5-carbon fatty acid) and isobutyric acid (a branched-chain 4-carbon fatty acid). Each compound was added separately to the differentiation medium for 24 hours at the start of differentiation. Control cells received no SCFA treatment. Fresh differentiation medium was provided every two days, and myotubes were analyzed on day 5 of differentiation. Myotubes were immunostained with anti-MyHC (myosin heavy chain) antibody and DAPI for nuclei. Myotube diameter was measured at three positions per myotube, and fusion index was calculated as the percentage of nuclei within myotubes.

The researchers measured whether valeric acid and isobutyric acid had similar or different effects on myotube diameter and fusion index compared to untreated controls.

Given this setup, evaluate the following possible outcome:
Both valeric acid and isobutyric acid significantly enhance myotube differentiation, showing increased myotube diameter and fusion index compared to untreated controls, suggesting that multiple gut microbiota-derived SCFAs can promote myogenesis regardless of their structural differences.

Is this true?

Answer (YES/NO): NO